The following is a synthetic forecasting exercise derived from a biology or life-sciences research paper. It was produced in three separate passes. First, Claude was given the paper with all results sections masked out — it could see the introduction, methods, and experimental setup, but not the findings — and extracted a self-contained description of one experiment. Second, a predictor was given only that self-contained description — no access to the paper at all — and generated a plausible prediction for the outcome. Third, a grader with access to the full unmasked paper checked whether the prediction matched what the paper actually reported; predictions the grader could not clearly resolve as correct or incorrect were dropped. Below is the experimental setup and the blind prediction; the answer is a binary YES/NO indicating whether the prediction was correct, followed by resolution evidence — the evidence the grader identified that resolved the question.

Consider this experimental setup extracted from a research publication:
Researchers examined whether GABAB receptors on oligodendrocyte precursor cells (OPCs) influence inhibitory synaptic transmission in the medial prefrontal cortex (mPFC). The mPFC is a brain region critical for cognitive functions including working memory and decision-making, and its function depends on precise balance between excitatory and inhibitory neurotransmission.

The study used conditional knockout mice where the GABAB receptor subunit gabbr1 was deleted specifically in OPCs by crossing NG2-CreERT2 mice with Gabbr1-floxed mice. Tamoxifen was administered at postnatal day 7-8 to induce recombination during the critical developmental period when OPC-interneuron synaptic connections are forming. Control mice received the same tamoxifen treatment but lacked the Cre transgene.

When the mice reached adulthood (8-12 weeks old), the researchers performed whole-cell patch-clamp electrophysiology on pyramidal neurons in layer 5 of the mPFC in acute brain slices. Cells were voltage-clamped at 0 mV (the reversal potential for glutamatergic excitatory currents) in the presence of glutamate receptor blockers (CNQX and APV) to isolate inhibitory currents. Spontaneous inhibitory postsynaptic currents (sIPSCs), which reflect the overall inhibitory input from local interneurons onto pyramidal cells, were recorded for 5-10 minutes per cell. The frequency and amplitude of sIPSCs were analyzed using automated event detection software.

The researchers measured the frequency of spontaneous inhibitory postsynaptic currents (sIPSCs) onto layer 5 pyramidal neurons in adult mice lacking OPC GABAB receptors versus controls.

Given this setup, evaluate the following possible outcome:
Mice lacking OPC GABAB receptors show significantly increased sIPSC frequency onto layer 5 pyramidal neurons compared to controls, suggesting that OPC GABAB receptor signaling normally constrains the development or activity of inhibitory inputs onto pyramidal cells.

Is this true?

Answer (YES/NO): NO